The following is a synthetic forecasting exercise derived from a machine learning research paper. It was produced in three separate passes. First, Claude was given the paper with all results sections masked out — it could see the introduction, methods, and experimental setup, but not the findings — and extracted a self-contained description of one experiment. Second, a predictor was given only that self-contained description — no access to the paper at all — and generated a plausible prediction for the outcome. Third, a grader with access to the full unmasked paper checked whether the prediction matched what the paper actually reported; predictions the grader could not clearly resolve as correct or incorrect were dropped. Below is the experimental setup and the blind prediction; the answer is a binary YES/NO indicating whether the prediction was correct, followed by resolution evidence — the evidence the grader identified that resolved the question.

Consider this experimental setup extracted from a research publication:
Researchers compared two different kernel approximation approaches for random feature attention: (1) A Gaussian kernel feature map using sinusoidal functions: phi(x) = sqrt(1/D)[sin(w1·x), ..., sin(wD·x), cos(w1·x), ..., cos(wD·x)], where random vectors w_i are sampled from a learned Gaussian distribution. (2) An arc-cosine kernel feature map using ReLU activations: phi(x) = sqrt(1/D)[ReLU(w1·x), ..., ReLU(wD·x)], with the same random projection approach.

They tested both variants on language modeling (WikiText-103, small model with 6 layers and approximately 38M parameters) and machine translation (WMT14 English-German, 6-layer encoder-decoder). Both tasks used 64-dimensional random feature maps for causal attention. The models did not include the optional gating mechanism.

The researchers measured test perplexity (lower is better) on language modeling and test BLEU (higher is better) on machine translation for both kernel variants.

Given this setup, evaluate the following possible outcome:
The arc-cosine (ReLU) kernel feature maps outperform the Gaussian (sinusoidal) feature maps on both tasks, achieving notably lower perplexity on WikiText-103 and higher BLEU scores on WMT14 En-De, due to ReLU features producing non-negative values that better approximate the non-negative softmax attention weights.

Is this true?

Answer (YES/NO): NO